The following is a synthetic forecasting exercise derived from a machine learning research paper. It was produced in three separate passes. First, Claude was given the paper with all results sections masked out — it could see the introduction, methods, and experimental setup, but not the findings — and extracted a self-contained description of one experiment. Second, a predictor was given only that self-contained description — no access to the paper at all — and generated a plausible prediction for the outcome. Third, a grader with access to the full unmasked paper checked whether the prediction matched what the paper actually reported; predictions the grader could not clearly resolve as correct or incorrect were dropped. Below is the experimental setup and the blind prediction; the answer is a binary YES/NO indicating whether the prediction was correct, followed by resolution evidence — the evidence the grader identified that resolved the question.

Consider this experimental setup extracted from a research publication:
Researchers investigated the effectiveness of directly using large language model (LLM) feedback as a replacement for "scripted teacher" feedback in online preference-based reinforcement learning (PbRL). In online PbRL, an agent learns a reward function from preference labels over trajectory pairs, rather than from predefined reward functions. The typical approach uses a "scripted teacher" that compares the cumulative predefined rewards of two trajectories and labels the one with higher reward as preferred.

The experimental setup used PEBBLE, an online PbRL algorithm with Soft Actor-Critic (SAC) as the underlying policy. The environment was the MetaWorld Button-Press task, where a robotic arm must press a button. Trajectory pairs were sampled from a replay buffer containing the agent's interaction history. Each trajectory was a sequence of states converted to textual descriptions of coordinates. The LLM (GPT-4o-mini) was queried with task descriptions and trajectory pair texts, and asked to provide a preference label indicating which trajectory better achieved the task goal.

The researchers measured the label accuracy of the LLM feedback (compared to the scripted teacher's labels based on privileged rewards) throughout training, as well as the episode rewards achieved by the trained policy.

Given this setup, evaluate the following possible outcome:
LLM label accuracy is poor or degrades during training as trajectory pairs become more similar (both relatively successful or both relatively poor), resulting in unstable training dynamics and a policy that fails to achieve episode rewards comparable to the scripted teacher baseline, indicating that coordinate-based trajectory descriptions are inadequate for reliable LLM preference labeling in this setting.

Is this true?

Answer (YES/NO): NO